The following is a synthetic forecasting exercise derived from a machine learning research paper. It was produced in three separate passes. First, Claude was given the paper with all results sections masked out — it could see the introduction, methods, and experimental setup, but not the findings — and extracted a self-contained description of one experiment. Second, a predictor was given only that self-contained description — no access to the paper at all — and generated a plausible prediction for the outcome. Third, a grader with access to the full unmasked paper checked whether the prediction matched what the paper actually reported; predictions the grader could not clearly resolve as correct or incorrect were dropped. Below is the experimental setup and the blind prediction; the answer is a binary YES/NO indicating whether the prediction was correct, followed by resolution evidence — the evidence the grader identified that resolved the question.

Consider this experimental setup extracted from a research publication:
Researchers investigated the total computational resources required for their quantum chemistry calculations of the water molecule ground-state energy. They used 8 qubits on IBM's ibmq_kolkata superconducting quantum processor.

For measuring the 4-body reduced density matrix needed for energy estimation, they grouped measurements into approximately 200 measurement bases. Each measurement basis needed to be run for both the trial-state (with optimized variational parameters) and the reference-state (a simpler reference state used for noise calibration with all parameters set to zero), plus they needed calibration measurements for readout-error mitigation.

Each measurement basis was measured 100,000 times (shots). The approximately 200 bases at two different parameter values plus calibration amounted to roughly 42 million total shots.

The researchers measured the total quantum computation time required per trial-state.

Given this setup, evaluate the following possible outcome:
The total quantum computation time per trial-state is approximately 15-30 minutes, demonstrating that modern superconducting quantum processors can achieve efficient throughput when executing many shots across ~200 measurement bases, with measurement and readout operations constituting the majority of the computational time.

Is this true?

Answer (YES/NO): NO